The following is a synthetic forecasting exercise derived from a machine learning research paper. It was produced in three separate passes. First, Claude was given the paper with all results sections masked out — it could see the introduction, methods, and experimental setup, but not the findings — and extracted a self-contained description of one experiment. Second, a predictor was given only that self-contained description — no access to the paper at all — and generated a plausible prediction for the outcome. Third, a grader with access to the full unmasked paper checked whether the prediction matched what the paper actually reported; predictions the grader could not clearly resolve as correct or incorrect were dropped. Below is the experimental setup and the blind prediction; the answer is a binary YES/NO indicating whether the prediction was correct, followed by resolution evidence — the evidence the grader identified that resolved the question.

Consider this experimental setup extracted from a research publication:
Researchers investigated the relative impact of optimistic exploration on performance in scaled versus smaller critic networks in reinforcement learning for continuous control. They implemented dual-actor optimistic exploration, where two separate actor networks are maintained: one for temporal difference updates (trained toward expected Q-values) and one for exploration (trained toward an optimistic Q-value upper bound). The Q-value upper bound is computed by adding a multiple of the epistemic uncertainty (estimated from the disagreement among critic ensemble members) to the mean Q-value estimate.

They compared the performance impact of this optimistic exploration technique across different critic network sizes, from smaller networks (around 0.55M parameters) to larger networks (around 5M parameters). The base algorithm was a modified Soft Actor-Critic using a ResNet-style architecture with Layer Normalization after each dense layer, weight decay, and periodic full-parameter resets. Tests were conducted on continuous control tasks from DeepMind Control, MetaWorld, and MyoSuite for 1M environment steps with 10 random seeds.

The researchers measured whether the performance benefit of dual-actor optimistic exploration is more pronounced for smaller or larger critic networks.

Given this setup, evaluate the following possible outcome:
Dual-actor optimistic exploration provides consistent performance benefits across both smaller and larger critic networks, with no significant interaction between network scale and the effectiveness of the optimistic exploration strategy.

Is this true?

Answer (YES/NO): NO